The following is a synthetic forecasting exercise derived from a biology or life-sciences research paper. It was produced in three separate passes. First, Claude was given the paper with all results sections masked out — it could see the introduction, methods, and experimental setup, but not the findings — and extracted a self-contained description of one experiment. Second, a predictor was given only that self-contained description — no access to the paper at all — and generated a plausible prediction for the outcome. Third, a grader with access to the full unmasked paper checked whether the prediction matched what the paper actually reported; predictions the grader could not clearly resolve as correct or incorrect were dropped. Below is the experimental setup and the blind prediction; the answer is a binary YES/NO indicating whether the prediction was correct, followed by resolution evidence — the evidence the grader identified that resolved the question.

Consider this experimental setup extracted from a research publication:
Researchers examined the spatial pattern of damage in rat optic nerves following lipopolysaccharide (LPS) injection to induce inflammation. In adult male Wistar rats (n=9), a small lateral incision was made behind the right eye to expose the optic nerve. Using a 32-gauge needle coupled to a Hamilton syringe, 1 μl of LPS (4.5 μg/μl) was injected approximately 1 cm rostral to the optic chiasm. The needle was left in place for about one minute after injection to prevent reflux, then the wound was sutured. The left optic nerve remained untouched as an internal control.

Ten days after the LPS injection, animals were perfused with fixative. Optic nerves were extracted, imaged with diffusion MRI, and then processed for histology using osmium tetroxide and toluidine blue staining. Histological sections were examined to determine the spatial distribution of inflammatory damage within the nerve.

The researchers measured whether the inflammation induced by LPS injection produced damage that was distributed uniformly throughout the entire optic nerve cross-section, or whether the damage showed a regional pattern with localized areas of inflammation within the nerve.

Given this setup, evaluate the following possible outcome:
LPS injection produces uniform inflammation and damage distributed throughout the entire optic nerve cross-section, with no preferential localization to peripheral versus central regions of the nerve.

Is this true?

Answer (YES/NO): NO